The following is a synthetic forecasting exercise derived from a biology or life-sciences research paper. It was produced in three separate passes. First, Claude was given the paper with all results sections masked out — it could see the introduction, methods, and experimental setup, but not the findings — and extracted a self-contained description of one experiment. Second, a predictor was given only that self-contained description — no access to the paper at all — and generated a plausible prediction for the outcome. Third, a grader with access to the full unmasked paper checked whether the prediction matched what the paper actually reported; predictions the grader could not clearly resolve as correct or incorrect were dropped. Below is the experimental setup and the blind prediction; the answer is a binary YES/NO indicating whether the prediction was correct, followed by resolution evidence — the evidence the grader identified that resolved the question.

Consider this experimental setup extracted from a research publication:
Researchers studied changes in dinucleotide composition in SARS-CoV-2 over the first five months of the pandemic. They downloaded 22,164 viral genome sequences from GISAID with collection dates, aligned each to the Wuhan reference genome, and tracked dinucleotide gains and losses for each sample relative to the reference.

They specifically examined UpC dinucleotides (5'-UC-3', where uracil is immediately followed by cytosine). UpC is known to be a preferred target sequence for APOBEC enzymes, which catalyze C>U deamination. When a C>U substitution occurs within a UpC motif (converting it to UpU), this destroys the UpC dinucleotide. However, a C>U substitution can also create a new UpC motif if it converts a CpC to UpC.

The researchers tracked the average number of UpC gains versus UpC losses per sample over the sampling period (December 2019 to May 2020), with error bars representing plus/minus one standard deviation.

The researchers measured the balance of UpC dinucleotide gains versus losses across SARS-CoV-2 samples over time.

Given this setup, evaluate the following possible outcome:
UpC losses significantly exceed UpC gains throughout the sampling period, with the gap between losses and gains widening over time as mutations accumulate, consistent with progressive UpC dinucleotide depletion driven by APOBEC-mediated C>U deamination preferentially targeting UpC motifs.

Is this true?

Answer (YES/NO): YES